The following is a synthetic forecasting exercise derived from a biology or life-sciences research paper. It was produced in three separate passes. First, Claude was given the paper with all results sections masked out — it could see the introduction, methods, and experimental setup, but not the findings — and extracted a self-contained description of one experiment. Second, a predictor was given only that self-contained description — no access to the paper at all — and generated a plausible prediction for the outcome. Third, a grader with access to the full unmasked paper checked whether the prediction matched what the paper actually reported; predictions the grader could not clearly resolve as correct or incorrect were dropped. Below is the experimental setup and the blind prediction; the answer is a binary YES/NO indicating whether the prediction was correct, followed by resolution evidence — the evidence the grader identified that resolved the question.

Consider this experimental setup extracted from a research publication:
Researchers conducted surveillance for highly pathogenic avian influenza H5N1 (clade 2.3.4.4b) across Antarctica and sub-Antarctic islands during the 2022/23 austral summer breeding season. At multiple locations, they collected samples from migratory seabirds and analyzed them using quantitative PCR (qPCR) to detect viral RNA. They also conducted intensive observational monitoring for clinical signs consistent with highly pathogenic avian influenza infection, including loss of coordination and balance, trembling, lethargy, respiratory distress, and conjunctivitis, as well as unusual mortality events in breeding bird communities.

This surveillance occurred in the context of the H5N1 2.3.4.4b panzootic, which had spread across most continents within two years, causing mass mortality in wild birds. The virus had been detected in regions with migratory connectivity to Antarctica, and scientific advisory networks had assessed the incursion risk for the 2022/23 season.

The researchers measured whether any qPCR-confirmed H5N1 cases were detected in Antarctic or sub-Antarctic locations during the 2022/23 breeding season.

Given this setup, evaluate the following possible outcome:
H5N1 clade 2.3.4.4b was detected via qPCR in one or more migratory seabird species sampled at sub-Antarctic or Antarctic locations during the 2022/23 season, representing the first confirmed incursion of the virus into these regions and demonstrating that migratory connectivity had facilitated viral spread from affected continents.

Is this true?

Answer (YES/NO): NO